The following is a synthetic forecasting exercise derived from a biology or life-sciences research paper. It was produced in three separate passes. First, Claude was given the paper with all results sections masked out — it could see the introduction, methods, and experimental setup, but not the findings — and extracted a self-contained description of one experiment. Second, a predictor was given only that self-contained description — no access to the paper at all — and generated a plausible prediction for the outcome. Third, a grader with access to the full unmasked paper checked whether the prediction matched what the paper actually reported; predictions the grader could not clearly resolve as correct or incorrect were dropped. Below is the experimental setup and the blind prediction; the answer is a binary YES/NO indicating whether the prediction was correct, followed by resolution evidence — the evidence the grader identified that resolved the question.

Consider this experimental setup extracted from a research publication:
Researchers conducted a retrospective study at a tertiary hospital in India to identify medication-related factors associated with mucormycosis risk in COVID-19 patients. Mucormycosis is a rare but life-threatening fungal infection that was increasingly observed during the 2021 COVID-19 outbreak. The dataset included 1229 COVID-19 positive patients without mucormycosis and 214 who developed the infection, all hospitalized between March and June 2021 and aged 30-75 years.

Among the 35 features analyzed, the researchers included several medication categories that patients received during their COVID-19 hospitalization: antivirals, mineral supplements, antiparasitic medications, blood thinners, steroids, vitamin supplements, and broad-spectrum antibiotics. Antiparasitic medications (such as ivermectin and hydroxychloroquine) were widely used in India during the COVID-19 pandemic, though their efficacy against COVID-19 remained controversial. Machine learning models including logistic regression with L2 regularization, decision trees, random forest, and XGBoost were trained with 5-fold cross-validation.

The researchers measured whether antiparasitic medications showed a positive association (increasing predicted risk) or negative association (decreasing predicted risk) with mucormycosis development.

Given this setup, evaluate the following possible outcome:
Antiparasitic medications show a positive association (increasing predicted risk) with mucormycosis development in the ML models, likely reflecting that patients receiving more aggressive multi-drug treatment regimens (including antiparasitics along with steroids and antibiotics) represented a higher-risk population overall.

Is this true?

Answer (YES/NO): NO